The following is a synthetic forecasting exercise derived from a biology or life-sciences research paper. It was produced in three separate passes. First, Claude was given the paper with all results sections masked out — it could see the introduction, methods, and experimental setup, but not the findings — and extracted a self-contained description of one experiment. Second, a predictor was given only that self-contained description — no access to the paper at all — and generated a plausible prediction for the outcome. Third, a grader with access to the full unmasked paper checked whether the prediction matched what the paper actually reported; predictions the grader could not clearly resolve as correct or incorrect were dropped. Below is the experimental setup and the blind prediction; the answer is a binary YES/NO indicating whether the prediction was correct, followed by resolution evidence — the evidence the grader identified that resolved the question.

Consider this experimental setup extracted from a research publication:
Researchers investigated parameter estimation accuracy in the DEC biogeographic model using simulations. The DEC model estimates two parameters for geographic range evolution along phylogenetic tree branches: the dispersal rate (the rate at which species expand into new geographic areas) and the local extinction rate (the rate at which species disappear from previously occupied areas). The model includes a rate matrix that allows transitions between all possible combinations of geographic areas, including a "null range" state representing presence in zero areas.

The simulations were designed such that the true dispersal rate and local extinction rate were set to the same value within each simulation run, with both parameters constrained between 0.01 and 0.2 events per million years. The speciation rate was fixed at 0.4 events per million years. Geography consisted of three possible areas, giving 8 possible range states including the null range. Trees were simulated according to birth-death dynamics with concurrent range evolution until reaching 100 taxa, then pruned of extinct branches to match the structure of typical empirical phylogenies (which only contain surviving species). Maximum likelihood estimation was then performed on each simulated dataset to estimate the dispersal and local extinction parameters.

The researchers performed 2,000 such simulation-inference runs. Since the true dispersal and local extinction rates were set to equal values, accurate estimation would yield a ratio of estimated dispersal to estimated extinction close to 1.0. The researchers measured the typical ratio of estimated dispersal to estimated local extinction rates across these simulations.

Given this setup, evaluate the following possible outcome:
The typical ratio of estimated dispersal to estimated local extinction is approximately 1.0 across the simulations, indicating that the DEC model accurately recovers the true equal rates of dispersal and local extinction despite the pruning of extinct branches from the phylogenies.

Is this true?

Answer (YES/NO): NO